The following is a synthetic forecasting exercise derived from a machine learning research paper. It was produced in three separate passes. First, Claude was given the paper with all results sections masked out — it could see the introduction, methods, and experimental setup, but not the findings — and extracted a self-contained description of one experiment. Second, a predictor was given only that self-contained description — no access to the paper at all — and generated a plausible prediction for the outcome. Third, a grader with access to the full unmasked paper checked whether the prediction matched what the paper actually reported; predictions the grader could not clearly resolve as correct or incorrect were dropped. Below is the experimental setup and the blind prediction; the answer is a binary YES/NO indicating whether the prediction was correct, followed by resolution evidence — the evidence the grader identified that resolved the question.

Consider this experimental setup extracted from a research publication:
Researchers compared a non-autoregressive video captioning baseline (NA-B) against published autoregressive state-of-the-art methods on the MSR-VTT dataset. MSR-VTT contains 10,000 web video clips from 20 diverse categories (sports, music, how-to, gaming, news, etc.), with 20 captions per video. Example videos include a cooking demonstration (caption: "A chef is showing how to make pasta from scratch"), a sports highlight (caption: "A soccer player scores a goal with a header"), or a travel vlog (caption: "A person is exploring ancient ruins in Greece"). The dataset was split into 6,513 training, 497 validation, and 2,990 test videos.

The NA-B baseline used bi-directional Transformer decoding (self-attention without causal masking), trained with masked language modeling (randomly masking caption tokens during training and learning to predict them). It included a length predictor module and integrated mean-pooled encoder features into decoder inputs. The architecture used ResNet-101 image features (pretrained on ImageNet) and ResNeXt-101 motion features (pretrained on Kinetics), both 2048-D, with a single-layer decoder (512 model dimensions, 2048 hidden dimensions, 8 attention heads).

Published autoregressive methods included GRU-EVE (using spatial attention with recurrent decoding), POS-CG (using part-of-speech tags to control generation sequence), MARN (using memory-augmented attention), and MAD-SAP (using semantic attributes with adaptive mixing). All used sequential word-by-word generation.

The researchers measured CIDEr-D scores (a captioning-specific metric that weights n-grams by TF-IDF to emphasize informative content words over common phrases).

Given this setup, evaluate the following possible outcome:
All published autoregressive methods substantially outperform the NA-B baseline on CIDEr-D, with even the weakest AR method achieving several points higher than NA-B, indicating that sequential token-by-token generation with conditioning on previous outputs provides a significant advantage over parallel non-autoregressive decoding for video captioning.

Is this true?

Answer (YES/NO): NO